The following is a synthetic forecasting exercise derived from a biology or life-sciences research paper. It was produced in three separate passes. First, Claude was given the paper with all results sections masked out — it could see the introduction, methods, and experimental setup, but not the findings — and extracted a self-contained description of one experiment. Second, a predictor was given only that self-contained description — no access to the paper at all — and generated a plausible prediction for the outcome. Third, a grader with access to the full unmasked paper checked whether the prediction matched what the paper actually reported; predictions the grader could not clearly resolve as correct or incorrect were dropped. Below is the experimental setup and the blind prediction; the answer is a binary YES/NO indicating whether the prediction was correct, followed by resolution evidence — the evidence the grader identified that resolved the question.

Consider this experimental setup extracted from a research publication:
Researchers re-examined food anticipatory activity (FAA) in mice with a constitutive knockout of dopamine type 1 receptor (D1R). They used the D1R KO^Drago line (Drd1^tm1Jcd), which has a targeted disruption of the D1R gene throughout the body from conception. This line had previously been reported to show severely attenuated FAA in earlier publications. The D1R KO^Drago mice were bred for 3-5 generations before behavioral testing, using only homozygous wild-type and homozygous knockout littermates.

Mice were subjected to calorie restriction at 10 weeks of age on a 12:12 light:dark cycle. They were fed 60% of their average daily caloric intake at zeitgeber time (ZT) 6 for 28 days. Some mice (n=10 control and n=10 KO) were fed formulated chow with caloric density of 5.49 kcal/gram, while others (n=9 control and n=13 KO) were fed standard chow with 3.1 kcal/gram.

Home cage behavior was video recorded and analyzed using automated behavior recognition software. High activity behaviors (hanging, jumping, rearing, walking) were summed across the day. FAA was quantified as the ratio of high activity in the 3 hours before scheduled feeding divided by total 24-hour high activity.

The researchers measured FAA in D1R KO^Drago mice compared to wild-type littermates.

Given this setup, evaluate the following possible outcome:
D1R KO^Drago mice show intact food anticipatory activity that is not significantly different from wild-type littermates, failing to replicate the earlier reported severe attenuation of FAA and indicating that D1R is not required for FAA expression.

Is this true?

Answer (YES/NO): NO